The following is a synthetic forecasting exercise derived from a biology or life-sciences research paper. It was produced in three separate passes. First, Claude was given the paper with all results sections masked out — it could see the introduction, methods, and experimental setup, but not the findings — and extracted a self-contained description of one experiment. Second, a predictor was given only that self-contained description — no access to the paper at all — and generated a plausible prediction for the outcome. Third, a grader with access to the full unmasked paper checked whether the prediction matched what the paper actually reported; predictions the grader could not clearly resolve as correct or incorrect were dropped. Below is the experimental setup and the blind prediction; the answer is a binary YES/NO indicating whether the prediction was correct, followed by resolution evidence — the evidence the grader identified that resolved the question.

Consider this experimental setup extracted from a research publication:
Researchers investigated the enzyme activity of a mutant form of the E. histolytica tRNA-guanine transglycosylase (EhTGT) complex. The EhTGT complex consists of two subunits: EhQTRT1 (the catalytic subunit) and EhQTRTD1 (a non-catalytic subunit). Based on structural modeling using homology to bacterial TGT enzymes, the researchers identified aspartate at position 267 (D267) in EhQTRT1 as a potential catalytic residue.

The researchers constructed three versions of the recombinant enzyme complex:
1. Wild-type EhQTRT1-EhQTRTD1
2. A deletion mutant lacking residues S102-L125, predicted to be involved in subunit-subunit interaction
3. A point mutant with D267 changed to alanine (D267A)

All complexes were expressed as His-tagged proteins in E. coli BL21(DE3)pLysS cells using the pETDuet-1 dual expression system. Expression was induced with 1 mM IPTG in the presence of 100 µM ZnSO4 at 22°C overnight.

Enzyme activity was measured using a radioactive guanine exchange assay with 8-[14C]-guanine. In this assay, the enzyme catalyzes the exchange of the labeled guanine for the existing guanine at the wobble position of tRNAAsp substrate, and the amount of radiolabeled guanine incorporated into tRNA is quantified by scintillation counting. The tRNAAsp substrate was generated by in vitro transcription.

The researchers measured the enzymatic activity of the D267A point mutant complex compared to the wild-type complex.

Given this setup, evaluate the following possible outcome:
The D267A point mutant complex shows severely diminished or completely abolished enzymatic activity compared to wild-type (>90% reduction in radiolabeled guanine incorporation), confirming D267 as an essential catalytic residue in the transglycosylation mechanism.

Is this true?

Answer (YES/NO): YES